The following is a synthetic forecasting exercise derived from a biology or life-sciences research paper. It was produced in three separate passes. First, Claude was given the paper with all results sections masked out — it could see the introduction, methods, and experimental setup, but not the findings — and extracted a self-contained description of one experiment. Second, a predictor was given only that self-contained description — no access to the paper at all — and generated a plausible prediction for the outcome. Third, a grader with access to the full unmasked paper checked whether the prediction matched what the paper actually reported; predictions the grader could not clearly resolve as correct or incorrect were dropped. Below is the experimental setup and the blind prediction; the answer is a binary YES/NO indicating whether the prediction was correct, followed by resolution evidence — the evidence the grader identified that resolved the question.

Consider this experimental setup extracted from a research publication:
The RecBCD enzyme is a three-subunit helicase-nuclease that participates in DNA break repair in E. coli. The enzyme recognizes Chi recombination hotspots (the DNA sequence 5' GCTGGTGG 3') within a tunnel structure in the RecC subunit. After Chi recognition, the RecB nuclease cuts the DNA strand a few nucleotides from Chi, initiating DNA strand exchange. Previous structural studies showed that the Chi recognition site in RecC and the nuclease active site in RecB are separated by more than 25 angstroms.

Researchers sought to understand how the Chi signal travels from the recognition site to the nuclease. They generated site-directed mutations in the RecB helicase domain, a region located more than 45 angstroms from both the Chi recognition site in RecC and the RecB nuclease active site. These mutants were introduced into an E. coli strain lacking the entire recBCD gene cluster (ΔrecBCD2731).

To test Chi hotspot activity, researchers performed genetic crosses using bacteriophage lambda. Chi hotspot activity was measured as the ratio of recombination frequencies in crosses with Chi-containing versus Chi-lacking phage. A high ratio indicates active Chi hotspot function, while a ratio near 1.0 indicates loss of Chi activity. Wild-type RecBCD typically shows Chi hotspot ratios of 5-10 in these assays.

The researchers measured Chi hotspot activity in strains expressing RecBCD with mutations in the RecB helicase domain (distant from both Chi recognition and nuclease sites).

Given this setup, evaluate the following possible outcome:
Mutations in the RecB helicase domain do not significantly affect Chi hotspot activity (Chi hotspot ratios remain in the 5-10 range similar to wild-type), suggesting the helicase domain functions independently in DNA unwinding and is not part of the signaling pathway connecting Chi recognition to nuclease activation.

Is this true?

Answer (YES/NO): NO